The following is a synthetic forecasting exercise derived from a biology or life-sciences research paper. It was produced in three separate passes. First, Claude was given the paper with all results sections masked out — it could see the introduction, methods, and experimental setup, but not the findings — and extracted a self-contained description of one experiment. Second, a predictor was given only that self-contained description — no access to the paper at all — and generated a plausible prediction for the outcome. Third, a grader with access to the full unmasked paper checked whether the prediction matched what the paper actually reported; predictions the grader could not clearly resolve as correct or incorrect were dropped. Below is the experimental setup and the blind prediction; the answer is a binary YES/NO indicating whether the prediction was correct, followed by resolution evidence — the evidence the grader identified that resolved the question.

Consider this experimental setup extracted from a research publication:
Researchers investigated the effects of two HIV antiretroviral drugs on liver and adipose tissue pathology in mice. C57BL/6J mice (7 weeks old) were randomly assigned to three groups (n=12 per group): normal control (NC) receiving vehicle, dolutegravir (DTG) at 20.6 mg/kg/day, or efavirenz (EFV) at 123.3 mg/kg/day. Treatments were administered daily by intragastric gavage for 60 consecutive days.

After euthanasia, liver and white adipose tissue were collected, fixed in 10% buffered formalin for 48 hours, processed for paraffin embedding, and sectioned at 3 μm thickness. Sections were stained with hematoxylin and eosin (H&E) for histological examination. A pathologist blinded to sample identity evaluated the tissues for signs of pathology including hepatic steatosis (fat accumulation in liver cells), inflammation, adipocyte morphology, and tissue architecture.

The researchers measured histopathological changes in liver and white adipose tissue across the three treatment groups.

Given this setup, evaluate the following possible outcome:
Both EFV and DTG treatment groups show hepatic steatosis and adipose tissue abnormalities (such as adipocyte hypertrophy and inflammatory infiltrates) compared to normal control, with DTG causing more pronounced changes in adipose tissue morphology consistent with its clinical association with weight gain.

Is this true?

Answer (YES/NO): NO